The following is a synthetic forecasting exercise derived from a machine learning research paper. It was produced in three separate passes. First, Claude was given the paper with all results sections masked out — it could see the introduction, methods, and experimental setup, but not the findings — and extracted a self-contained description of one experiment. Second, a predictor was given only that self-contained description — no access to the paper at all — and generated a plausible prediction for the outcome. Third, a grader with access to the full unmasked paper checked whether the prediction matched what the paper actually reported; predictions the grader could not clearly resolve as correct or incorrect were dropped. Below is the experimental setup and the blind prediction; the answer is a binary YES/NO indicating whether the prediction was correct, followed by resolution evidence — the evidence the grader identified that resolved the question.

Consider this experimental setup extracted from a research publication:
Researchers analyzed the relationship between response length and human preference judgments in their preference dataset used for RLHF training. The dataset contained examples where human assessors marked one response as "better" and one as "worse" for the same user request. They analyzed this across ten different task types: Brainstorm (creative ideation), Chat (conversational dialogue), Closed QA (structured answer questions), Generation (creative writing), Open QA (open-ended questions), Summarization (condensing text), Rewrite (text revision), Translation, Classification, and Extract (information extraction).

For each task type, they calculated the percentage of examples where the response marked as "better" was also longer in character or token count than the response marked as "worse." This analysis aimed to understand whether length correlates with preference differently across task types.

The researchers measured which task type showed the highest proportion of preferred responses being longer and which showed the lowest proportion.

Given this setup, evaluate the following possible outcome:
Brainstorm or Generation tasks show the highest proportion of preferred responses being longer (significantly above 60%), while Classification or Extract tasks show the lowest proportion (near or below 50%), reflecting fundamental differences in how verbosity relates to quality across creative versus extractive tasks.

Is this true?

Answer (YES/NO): NO